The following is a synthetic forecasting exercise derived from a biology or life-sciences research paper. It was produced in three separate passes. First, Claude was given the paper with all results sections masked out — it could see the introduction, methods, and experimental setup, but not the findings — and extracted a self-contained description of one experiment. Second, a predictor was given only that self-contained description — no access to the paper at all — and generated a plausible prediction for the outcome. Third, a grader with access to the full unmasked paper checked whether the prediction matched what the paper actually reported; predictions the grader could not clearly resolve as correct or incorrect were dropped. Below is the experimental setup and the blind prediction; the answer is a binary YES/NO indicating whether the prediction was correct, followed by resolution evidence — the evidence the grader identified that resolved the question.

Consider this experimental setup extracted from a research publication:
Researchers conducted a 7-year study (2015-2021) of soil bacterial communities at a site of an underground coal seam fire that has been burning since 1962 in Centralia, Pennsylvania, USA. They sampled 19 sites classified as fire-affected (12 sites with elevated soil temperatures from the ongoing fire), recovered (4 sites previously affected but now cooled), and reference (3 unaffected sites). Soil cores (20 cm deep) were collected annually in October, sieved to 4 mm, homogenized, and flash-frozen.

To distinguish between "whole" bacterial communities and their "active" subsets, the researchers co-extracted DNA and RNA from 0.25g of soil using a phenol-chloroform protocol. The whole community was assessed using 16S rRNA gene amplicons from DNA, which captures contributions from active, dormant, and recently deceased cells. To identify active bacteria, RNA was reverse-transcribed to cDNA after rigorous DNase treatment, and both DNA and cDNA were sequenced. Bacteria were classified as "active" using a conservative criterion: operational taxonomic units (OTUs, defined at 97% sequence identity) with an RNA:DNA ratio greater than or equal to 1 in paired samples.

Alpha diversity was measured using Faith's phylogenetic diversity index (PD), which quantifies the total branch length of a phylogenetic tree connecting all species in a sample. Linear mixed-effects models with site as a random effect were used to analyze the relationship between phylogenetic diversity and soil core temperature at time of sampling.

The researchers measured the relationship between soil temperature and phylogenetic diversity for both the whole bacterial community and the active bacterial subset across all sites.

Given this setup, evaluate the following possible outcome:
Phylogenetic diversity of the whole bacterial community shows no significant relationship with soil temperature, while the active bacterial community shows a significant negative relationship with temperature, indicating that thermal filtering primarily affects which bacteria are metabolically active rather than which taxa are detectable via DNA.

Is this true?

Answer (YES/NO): NO